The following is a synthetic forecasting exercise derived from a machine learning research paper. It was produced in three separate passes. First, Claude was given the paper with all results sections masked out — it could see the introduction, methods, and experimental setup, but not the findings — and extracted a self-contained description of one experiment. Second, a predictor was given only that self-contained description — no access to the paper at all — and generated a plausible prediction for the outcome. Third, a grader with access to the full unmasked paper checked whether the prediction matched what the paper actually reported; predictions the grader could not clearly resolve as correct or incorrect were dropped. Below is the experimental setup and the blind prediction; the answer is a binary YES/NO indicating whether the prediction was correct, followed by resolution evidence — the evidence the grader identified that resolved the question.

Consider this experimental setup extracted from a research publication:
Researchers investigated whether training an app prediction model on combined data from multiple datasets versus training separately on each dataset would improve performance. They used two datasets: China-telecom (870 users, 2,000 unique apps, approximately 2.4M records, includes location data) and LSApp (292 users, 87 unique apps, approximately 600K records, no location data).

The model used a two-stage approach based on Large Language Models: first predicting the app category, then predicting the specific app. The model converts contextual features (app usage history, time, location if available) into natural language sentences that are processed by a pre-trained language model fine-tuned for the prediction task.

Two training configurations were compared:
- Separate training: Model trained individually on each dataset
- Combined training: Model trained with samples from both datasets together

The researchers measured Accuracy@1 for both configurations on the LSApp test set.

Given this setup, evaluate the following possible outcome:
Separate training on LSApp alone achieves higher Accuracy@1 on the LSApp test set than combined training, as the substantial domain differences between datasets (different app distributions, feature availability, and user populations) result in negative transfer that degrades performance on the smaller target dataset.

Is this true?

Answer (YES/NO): YES